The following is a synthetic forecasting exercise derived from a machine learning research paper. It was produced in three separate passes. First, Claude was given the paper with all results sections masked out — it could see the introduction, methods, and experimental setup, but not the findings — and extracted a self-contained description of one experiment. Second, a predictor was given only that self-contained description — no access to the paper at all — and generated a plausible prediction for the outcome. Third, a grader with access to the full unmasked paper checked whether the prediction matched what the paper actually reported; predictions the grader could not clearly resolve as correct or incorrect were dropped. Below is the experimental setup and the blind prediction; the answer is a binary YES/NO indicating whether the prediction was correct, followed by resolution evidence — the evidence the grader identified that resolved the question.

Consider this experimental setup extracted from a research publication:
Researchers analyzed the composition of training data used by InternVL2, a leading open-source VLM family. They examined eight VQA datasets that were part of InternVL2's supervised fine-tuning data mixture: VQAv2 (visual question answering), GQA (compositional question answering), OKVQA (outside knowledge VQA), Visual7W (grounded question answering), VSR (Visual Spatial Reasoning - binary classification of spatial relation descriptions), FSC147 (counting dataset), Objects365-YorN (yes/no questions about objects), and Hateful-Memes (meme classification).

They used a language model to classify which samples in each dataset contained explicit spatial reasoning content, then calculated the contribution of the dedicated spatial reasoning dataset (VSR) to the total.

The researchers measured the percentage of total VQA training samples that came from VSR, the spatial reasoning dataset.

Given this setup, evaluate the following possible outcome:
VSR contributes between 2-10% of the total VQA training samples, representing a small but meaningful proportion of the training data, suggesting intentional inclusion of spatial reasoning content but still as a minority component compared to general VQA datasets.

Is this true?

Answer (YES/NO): NO